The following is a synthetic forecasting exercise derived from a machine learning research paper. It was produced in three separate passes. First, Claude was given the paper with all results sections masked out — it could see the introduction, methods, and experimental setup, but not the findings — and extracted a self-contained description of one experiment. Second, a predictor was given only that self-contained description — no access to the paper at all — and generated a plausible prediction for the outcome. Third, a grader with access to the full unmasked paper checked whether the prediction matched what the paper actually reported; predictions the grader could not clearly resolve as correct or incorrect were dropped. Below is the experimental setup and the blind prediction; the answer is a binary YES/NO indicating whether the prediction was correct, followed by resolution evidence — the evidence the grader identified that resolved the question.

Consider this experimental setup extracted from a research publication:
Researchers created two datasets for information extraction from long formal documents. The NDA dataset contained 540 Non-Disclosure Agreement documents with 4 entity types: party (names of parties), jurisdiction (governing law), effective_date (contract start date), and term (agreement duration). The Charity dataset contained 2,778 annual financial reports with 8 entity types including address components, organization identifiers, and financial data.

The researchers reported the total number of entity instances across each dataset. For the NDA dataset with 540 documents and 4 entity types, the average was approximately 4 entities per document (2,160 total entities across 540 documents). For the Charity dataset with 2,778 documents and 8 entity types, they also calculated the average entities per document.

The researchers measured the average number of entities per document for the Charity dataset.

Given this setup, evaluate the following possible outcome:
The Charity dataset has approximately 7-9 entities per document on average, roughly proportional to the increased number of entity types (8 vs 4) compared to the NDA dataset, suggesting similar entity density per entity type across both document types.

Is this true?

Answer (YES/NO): YES